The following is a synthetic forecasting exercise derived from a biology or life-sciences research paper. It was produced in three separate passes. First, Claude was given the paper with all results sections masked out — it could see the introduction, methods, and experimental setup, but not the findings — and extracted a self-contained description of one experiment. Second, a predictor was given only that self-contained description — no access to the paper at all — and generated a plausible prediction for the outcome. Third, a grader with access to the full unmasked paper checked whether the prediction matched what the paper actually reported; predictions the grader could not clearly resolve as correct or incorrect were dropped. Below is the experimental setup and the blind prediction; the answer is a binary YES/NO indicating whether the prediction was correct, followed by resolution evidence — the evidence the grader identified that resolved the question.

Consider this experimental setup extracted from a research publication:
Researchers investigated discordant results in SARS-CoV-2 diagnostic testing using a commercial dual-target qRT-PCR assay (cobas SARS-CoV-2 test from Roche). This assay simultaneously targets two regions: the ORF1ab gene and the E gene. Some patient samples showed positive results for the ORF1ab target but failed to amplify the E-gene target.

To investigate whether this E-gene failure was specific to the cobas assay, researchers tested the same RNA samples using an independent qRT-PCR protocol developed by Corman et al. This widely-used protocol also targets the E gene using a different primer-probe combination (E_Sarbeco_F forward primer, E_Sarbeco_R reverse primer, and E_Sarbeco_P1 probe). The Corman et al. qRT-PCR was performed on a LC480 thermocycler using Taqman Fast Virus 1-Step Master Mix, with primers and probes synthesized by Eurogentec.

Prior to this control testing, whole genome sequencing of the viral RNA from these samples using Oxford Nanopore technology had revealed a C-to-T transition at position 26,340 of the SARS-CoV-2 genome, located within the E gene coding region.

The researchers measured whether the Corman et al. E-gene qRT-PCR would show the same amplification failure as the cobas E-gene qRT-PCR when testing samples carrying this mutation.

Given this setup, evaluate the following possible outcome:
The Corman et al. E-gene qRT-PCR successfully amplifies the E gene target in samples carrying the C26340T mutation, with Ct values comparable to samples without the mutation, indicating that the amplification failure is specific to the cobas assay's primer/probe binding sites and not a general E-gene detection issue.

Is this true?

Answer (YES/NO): YES